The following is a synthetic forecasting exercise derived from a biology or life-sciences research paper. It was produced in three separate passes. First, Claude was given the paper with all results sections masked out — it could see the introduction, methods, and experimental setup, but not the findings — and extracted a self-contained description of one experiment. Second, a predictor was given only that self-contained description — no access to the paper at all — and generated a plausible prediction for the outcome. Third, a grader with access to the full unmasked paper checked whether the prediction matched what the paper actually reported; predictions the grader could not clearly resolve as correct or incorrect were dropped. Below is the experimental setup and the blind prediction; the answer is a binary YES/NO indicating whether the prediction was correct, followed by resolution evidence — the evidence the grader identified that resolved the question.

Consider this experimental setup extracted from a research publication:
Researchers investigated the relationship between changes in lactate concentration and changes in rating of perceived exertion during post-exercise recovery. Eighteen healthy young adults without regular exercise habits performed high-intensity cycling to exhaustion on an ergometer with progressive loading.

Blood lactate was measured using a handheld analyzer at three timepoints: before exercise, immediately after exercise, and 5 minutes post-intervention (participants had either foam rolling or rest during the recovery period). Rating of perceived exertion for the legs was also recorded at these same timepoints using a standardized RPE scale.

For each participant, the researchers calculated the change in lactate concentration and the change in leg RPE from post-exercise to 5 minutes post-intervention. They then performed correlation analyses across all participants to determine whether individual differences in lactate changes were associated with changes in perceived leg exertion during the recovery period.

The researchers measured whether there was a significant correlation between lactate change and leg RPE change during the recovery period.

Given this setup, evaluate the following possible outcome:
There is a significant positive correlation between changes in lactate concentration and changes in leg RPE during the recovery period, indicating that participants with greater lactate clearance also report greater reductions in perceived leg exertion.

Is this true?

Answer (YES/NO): NO